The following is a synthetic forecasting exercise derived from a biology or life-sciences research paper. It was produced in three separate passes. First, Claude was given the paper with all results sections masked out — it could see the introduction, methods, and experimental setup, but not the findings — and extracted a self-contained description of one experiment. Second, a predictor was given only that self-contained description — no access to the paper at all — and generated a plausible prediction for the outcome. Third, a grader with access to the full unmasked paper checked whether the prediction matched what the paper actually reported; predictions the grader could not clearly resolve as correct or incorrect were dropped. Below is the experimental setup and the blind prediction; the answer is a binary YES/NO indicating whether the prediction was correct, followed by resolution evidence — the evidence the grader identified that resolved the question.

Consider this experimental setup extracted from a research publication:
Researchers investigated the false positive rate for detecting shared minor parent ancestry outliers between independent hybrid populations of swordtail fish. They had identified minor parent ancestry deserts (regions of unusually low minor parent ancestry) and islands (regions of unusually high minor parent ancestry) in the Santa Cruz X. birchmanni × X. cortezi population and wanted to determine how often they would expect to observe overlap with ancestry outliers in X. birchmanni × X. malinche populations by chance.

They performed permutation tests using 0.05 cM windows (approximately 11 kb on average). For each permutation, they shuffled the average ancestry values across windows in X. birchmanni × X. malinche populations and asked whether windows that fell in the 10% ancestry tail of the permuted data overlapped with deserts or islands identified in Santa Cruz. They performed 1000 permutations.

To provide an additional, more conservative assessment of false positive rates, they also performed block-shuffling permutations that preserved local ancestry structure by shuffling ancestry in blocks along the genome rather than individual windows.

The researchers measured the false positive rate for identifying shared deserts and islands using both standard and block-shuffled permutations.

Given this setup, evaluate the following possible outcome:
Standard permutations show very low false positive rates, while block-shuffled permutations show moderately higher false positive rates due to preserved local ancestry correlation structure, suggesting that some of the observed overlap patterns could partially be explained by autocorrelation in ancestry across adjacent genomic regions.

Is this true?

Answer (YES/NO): NO